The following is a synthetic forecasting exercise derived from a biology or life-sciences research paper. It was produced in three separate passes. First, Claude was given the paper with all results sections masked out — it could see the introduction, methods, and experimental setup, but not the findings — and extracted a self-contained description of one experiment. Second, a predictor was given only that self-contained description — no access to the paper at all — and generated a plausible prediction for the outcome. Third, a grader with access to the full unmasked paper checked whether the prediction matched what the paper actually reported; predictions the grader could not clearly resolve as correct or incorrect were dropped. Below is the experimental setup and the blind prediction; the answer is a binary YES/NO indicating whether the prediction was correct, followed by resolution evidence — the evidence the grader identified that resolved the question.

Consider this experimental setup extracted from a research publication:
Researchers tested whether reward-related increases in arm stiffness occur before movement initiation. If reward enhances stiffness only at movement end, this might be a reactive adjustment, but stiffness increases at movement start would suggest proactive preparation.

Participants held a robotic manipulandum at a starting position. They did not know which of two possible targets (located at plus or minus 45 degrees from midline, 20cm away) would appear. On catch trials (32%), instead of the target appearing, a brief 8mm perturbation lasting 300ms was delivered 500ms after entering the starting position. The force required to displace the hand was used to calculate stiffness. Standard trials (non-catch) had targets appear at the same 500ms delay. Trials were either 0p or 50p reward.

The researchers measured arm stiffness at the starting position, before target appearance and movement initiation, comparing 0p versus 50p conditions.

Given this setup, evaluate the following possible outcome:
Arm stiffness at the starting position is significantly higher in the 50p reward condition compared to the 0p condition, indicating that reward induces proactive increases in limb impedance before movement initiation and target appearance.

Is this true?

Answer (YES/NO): NO